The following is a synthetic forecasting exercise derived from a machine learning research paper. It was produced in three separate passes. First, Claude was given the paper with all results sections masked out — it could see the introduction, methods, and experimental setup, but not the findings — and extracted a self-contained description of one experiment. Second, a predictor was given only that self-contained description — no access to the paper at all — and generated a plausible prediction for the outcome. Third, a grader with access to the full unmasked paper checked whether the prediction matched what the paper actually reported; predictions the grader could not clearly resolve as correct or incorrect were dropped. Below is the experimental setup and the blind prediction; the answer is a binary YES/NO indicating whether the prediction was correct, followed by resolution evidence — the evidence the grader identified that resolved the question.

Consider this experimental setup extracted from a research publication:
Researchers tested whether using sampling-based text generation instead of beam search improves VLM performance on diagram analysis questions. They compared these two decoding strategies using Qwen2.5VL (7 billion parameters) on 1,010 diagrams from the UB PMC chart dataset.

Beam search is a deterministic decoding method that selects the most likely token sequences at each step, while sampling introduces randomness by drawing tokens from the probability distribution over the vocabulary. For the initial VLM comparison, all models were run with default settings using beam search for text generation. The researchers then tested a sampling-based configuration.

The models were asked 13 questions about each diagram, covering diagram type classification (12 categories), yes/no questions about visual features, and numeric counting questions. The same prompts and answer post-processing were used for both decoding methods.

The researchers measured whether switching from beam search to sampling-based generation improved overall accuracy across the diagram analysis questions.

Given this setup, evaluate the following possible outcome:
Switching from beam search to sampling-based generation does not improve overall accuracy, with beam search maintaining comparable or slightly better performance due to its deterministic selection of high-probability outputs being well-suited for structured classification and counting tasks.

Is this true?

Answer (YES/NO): YES